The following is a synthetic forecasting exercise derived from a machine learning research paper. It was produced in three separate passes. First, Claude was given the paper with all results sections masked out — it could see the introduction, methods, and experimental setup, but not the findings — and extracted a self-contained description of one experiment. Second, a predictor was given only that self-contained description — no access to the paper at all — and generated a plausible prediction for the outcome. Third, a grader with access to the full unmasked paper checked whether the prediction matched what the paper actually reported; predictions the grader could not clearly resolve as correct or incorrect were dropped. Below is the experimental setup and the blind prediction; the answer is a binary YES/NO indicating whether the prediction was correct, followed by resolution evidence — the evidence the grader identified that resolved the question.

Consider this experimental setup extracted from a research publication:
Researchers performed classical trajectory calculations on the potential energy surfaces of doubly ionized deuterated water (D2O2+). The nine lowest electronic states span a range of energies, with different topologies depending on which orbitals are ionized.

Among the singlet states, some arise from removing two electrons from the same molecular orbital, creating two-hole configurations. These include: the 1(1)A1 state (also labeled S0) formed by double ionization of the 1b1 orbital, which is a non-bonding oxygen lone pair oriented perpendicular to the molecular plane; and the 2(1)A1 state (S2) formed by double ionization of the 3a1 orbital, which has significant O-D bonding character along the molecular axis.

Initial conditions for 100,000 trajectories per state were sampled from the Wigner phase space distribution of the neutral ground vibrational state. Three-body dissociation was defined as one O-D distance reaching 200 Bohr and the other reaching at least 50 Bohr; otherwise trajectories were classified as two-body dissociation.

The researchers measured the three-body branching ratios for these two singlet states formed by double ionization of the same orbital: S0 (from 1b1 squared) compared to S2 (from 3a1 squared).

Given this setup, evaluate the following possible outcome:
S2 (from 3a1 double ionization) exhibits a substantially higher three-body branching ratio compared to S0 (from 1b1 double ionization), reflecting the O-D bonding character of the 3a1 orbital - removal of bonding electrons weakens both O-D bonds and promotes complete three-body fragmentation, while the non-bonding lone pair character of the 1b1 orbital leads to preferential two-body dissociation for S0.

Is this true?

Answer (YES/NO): YES